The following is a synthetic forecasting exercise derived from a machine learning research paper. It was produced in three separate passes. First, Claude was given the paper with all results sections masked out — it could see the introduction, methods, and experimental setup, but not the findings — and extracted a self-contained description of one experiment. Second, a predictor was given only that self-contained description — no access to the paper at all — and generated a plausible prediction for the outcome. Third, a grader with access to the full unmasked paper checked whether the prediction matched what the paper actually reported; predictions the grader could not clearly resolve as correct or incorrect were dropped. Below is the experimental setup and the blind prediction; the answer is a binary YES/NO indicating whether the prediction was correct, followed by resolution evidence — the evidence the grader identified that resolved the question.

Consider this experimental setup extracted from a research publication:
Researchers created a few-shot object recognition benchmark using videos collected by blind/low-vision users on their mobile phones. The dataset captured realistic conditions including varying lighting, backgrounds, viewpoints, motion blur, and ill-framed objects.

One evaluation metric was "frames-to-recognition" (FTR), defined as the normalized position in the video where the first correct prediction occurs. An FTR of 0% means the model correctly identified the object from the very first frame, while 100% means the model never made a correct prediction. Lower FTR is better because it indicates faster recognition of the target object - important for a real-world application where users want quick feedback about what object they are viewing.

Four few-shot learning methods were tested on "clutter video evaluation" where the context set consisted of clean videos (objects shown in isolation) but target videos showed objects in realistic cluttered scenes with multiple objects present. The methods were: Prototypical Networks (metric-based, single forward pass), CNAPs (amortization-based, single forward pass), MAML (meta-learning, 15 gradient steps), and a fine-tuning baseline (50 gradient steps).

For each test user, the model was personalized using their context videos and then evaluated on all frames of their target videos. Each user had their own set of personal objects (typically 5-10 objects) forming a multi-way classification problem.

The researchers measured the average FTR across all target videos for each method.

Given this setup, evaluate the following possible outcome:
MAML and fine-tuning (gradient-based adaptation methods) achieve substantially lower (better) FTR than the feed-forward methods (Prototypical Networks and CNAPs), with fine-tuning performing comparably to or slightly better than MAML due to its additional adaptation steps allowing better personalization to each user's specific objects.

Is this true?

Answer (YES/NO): NO